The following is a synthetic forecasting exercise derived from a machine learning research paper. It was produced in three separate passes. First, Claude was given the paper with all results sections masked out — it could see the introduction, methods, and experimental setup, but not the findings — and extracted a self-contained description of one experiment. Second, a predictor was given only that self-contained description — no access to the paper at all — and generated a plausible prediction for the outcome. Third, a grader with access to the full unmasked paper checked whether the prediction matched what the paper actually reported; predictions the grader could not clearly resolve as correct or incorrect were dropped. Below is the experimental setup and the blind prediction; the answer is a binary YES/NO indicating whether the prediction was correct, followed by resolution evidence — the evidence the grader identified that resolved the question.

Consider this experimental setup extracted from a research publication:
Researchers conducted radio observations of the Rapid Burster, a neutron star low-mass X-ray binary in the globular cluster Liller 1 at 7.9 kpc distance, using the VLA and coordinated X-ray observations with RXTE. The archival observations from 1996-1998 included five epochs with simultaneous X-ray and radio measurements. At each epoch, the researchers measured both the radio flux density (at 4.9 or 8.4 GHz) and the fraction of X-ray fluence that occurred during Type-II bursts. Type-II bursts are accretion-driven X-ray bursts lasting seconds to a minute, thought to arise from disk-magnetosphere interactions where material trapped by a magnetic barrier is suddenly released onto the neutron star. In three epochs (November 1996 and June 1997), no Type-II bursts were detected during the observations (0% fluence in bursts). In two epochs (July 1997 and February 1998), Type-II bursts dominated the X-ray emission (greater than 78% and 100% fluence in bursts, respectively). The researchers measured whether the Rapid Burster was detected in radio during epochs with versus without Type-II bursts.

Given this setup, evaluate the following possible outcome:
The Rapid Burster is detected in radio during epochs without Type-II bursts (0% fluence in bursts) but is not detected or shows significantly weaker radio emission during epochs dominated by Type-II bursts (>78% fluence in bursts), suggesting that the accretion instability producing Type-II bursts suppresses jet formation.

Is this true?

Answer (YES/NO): YES